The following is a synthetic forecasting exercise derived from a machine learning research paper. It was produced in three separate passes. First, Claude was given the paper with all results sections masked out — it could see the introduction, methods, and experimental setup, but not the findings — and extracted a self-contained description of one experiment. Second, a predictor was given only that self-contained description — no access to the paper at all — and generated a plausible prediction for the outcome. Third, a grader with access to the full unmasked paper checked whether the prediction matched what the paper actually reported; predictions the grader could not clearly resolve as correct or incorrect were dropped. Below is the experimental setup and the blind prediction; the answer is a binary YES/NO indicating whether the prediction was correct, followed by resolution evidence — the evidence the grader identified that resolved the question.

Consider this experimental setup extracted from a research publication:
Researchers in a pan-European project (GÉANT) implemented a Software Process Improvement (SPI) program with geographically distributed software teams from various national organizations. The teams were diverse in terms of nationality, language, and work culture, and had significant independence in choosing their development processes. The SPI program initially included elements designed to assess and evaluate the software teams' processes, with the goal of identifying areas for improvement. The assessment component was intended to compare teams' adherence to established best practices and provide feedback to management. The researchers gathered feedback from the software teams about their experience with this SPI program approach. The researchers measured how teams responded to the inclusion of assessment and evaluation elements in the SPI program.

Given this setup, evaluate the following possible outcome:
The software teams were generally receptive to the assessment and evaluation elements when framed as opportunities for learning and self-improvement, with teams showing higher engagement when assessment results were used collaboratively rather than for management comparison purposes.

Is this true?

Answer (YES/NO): NO